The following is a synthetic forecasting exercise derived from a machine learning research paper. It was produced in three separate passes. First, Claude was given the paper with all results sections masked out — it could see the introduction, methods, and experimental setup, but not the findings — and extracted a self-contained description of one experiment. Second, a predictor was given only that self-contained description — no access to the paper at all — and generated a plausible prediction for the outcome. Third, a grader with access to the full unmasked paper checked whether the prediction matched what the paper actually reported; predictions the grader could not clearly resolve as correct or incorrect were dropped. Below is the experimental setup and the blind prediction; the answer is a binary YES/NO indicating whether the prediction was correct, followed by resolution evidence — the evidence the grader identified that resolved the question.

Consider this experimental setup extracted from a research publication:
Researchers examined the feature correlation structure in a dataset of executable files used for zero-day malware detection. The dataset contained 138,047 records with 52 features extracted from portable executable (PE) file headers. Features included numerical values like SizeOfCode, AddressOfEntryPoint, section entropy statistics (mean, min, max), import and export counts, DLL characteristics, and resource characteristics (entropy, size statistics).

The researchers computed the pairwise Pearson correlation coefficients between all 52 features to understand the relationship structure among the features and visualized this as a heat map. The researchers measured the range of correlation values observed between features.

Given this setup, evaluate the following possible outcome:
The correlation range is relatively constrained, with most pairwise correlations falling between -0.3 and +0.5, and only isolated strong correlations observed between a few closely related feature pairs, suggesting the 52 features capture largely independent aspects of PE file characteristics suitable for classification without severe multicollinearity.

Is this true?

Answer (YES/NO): NO